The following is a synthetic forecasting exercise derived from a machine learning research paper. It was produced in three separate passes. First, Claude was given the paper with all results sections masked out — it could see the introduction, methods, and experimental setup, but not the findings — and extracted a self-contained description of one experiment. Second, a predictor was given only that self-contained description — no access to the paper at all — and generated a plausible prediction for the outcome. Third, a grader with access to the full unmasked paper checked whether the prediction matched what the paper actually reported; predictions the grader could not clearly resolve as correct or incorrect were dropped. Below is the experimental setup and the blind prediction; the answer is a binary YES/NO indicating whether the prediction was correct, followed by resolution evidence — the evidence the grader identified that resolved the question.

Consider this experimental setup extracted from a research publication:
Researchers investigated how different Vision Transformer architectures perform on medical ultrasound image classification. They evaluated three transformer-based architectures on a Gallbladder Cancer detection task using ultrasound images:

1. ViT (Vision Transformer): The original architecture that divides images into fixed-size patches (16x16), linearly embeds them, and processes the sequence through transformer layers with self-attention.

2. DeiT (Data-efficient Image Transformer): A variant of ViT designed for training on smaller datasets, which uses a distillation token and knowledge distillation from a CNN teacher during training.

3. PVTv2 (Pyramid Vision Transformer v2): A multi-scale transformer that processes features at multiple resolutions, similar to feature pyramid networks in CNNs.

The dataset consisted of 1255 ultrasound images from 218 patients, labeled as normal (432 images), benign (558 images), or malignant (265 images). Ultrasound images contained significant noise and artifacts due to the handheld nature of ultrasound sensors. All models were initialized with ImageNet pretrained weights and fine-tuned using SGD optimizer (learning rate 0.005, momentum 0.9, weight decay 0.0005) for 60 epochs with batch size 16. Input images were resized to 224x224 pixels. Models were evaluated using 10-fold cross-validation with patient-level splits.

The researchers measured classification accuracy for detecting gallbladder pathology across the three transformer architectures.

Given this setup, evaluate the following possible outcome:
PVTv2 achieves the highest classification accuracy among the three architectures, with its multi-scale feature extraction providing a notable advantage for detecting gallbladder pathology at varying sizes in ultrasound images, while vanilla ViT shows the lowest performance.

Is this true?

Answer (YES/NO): NO